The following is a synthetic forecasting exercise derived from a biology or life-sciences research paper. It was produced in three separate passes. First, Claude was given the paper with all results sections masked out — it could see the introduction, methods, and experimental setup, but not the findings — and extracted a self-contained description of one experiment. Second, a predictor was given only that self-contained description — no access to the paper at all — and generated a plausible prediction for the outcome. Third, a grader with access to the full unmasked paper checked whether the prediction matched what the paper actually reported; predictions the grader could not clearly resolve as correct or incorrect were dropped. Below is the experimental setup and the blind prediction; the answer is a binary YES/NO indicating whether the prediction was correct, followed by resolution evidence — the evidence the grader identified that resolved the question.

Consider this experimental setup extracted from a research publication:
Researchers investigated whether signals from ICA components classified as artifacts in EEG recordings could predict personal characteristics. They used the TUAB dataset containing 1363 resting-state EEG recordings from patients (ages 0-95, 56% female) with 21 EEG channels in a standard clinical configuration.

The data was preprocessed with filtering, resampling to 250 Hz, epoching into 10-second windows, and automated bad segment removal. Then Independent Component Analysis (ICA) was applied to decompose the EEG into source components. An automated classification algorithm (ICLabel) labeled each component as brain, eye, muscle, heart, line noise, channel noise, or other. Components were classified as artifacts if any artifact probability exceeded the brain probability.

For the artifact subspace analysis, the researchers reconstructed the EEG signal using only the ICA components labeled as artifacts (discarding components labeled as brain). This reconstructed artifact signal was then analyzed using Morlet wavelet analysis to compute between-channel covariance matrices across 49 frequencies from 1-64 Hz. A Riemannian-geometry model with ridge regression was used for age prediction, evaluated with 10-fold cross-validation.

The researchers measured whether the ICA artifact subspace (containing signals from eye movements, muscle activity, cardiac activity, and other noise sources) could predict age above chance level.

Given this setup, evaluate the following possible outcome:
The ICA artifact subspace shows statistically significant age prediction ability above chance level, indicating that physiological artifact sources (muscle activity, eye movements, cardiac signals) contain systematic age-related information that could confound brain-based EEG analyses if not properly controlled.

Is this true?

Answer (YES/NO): YES